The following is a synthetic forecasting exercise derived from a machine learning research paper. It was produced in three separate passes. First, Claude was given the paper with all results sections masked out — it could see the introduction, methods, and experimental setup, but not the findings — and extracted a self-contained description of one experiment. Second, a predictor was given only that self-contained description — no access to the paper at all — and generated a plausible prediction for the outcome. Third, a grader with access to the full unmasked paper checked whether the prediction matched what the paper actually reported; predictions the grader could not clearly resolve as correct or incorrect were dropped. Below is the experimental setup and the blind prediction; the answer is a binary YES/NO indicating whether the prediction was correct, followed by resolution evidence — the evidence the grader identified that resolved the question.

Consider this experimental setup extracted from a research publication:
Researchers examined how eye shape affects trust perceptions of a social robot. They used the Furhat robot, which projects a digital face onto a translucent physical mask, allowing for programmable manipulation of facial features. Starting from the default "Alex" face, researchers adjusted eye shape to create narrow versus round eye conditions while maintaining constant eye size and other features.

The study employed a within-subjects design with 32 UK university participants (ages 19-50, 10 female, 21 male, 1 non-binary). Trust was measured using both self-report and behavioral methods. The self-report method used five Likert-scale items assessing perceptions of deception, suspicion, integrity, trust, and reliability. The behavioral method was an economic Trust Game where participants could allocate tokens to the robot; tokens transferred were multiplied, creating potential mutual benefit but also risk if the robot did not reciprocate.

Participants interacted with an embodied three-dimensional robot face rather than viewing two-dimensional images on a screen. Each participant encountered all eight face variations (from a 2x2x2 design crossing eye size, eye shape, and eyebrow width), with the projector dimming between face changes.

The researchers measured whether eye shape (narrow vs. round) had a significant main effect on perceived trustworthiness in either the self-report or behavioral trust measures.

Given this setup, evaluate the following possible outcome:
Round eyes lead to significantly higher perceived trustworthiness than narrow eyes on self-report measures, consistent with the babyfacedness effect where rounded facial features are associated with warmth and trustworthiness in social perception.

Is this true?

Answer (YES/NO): YES